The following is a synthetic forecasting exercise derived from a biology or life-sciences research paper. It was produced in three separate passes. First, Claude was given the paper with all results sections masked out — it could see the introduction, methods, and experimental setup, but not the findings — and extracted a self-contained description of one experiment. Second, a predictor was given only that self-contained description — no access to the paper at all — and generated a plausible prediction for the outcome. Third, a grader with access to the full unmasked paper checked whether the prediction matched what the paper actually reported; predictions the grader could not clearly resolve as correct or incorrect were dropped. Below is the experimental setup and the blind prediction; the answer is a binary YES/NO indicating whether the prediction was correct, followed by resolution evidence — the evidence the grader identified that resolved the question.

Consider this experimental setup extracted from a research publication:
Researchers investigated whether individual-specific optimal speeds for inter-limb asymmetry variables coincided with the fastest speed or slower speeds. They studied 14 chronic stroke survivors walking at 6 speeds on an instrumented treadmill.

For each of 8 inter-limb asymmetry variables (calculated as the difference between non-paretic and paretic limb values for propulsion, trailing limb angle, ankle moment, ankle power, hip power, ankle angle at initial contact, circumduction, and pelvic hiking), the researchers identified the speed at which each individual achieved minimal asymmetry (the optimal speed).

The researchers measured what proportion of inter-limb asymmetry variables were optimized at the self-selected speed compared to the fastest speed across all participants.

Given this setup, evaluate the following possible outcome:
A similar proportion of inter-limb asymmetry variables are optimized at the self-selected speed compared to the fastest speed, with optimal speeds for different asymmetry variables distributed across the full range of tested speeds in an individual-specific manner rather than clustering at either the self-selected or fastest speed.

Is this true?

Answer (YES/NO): NO